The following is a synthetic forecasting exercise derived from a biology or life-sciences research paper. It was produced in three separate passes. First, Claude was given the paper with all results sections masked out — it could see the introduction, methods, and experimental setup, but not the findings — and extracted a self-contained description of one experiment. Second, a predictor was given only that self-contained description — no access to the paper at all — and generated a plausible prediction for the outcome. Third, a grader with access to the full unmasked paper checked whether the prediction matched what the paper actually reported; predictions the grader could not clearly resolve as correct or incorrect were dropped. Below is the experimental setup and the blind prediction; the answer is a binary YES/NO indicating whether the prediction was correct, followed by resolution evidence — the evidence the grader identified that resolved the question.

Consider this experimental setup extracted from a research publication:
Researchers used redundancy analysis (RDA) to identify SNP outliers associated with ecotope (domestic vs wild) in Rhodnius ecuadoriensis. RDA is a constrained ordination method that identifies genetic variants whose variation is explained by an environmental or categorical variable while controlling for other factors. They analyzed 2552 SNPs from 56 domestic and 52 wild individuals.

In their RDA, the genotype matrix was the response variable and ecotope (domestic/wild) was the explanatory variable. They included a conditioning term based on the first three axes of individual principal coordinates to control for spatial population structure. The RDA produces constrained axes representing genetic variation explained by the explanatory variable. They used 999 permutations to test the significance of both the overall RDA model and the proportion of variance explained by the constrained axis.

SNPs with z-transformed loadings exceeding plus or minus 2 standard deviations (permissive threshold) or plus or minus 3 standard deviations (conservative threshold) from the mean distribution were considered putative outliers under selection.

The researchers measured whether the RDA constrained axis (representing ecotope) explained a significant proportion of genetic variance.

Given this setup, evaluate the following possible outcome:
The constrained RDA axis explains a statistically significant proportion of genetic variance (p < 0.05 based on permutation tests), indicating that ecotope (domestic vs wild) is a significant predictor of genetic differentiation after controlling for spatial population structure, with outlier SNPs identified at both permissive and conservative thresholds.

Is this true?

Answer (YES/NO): YES